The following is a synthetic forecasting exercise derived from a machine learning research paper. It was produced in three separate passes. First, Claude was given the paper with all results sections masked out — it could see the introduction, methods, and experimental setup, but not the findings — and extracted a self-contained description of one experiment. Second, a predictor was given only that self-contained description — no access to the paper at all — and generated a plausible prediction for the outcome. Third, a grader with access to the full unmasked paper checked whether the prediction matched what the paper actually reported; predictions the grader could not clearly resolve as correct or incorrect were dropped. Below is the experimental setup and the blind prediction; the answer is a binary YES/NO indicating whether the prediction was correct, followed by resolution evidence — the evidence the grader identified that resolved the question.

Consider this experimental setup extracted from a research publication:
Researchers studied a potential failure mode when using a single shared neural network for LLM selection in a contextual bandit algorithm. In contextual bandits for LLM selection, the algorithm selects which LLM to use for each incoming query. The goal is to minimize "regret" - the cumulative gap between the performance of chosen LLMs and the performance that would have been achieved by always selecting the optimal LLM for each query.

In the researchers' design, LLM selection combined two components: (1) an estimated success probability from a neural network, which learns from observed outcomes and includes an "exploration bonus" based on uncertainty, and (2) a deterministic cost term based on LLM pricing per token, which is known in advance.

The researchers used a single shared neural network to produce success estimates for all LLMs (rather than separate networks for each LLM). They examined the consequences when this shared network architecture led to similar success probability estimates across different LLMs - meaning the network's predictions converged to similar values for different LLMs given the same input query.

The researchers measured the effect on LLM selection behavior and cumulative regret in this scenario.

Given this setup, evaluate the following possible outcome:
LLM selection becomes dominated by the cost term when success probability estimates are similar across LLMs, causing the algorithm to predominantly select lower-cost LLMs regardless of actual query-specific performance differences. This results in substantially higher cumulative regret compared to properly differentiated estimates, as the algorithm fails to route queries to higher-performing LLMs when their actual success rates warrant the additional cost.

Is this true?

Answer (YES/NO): YES